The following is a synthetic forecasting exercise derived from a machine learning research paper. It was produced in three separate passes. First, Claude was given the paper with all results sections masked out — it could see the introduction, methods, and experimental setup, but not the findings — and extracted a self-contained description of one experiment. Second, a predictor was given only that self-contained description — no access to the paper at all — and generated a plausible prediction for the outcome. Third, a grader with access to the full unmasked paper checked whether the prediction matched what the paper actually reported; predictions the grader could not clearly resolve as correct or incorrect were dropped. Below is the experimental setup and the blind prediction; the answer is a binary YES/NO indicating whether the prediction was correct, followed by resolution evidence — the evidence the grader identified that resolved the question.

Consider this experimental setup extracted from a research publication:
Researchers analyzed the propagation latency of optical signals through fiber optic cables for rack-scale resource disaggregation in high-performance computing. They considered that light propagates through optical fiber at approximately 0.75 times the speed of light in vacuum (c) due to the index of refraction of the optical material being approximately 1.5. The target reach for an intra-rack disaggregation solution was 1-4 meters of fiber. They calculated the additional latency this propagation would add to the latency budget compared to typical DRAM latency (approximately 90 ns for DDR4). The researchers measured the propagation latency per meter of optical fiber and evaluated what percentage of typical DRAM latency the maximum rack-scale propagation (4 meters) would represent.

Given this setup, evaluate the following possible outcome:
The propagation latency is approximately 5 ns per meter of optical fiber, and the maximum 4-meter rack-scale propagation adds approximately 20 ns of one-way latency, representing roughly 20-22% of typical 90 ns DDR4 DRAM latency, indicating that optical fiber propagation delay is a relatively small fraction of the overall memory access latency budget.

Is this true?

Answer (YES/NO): NO